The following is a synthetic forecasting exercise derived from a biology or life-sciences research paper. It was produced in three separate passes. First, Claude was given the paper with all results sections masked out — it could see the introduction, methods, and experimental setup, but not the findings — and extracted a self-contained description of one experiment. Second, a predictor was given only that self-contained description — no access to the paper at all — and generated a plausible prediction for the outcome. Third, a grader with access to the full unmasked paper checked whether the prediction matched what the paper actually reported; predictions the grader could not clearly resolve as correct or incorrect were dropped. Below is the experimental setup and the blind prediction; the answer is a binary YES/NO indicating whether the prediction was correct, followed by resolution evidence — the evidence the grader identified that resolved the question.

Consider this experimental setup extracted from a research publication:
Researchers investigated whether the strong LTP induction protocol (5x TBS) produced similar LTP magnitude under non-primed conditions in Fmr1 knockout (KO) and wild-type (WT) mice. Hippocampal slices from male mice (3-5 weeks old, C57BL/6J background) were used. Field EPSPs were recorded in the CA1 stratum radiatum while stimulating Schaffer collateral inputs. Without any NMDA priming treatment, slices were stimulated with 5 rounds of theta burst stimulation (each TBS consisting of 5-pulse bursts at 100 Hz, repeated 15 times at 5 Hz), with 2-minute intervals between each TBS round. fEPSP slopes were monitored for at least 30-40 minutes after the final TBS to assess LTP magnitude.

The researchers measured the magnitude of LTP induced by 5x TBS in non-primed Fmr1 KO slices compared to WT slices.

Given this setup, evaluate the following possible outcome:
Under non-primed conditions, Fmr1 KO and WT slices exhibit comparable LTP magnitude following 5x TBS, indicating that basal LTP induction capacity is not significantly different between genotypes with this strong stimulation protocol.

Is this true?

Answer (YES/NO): YES